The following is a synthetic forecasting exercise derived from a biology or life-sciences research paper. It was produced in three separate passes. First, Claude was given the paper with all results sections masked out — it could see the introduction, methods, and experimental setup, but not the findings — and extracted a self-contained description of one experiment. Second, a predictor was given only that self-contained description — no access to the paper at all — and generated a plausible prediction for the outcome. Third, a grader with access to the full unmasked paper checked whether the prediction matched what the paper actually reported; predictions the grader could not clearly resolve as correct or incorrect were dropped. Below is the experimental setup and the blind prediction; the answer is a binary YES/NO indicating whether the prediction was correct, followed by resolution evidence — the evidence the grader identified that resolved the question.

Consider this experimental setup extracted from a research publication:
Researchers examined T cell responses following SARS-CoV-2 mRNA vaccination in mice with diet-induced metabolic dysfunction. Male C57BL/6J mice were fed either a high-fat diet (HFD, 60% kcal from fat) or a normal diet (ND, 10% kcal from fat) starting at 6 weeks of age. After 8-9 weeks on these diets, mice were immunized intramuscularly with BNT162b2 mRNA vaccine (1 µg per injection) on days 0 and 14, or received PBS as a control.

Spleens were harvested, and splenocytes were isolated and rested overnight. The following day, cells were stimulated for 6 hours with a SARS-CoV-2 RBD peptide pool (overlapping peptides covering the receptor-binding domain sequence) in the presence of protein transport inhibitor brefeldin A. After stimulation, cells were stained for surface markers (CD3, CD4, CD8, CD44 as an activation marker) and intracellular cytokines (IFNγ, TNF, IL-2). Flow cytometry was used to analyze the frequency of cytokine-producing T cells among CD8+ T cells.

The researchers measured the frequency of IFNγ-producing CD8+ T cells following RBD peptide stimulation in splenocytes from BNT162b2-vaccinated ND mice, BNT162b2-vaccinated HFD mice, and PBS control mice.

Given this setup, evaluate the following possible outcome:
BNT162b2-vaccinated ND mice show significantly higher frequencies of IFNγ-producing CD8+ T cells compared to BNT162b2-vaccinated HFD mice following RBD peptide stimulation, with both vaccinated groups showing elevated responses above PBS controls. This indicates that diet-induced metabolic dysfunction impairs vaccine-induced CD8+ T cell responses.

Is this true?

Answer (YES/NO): NO